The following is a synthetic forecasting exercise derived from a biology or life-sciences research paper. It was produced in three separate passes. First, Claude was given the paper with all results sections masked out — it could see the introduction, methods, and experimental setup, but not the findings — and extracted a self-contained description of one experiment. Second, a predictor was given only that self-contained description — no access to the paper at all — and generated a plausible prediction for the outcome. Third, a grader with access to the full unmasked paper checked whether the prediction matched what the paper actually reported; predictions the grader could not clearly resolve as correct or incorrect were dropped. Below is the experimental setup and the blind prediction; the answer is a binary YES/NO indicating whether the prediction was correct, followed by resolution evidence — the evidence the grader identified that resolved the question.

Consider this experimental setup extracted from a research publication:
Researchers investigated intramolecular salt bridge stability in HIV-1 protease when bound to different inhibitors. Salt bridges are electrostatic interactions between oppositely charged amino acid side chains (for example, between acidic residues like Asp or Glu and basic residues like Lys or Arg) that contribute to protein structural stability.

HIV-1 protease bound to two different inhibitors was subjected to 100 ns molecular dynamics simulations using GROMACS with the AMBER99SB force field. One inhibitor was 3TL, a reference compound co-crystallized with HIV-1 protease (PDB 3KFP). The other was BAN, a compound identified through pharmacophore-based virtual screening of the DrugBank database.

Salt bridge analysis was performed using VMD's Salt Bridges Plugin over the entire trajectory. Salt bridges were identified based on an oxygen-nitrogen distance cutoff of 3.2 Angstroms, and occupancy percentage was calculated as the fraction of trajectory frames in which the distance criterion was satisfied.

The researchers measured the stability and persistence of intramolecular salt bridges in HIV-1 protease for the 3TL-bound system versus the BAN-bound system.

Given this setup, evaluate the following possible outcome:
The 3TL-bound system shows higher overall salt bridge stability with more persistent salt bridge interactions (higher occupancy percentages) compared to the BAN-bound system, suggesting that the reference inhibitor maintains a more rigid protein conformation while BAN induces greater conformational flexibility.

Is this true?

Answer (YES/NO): YES